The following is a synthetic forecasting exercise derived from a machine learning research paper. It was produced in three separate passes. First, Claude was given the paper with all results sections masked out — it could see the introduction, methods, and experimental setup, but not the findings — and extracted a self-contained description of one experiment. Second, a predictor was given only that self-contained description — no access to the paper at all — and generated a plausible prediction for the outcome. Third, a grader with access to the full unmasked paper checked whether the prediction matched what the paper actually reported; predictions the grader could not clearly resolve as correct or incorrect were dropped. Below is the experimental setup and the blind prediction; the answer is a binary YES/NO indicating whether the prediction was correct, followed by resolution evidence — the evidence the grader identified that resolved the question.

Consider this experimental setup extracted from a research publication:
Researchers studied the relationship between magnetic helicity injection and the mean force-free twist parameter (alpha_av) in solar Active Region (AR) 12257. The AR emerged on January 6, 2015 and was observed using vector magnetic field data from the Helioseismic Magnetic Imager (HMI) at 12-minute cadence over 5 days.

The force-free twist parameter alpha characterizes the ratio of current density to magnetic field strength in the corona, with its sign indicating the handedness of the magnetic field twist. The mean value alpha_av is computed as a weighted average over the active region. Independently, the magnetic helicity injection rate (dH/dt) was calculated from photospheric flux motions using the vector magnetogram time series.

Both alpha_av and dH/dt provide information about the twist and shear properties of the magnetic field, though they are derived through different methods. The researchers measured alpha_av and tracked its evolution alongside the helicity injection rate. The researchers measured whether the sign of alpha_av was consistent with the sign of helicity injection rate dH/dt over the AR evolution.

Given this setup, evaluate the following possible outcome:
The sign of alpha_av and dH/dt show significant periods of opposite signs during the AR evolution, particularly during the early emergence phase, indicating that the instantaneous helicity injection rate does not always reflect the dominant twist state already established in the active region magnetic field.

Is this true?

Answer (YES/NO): NO